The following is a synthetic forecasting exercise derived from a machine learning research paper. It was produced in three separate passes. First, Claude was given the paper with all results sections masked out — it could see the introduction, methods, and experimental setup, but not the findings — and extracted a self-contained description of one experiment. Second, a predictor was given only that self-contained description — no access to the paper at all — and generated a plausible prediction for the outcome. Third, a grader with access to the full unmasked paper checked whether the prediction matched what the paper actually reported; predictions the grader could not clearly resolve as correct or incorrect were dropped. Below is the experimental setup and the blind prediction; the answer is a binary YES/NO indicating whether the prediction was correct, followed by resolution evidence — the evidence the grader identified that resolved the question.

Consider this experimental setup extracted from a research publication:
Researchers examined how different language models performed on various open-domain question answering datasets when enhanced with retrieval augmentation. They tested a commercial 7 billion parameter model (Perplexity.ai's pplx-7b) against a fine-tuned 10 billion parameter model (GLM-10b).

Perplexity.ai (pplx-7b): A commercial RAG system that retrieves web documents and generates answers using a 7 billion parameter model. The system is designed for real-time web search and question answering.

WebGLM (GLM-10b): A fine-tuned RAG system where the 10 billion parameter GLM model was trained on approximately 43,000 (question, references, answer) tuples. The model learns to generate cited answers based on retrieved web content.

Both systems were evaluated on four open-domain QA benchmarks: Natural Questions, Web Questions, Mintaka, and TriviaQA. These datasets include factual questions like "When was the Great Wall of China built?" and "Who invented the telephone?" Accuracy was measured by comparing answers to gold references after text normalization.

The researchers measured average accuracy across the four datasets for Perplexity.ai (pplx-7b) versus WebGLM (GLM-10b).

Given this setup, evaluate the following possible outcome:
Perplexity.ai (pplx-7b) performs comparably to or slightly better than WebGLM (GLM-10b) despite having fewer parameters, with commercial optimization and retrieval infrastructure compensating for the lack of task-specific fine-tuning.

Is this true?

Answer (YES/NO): NO